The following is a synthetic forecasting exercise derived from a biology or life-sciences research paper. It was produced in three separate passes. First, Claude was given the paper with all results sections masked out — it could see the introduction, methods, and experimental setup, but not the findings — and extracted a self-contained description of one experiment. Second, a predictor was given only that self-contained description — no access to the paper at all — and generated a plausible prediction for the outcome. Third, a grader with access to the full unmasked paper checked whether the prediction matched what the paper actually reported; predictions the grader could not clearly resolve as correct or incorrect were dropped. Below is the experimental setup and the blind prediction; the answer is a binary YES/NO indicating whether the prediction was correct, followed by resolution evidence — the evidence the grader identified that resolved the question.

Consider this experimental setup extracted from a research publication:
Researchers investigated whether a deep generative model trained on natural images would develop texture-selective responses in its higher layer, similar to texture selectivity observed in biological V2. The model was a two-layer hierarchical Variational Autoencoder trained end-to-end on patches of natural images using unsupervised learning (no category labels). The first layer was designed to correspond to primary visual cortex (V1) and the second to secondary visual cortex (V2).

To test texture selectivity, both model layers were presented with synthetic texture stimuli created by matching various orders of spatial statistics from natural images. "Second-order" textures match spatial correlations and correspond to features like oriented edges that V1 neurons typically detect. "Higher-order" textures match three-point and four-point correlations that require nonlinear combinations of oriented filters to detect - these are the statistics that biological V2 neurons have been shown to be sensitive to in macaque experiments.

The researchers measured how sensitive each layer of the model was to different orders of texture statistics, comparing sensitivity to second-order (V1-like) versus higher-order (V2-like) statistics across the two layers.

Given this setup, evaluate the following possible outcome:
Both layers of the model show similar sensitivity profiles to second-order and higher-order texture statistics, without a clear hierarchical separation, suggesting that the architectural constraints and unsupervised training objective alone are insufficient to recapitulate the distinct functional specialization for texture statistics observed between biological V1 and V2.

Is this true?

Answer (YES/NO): NO